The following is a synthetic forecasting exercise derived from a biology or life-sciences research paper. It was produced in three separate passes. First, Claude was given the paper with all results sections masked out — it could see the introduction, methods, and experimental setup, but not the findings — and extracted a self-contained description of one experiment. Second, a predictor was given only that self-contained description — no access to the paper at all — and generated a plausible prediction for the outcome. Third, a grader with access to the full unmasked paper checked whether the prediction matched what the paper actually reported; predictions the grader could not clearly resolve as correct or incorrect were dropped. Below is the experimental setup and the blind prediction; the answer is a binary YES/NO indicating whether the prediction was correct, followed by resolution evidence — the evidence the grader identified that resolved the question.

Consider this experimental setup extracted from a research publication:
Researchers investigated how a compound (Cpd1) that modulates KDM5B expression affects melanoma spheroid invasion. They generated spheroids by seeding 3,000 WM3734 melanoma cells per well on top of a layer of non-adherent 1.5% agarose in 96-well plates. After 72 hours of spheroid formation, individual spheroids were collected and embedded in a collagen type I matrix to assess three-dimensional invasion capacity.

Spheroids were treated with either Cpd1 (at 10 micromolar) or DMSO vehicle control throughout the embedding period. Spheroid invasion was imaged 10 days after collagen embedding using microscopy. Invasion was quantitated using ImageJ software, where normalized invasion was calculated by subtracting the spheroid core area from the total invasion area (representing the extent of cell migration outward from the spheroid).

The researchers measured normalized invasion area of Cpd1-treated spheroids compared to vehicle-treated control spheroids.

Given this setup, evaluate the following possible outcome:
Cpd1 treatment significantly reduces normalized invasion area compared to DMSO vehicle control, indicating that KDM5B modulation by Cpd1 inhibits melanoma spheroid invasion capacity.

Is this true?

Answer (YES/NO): YES